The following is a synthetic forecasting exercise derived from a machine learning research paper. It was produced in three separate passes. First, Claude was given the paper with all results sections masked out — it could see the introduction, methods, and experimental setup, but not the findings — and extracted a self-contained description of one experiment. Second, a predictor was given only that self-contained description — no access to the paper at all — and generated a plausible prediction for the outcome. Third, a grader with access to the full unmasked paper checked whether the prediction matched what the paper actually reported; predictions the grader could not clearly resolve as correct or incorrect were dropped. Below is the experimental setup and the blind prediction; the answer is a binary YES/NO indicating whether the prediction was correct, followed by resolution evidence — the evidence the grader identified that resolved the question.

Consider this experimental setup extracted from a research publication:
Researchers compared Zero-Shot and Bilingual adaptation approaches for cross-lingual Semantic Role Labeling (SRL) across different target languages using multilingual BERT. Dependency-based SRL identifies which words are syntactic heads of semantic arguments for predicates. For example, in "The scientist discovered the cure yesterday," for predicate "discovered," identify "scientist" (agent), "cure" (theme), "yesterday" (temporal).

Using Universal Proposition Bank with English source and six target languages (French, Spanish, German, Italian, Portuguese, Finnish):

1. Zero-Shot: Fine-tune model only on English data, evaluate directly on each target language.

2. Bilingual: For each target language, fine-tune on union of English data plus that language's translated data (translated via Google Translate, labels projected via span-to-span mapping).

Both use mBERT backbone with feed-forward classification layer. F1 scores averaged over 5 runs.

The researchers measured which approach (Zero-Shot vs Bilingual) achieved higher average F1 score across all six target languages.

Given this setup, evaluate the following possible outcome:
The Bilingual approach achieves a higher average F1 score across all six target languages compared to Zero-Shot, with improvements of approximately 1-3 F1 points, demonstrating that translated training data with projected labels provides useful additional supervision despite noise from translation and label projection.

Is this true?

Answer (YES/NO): YES